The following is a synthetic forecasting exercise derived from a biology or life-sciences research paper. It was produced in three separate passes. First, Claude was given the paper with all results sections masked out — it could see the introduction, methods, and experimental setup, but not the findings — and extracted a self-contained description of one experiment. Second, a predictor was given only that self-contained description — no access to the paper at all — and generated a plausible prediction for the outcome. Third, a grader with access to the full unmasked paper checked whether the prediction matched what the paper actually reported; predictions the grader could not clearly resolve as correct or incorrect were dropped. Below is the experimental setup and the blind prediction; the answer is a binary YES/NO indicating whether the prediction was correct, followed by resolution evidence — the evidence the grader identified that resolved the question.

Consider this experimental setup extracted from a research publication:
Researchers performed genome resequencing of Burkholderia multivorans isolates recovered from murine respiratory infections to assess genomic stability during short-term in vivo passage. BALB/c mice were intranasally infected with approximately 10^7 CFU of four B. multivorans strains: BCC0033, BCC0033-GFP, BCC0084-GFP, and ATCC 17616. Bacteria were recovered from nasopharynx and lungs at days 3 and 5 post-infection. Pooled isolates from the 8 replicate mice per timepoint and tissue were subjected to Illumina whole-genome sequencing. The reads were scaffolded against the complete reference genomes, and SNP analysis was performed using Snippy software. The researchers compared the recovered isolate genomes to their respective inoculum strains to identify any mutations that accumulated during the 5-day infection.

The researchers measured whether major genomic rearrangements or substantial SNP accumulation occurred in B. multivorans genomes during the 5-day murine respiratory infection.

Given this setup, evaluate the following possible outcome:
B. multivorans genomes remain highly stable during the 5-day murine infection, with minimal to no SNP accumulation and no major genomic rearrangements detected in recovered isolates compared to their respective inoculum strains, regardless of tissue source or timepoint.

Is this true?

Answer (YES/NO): NO